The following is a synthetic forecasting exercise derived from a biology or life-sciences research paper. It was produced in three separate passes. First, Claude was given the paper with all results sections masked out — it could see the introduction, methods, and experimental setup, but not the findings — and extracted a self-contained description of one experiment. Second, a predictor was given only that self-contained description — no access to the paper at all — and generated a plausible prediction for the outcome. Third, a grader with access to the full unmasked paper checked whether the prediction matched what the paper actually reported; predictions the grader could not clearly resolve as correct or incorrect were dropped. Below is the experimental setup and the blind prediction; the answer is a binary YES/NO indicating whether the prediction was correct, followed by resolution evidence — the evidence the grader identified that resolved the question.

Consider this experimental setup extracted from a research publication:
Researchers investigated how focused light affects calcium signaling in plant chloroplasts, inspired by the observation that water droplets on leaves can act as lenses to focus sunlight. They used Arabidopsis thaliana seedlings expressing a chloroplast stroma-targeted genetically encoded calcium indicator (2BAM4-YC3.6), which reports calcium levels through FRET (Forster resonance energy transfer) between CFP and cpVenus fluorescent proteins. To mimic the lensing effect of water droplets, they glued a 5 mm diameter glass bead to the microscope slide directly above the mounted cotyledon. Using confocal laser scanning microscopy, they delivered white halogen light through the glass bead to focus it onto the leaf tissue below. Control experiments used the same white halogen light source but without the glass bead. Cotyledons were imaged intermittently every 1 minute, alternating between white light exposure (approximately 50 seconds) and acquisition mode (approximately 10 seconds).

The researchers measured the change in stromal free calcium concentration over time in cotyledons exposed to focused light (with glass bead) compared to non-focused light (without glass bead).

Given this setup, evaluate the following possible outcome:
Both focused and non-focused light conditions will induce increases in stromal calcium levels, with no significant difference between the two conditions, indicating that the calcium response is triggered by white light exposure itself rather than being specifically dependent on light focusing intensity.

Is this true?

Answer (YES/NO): NO